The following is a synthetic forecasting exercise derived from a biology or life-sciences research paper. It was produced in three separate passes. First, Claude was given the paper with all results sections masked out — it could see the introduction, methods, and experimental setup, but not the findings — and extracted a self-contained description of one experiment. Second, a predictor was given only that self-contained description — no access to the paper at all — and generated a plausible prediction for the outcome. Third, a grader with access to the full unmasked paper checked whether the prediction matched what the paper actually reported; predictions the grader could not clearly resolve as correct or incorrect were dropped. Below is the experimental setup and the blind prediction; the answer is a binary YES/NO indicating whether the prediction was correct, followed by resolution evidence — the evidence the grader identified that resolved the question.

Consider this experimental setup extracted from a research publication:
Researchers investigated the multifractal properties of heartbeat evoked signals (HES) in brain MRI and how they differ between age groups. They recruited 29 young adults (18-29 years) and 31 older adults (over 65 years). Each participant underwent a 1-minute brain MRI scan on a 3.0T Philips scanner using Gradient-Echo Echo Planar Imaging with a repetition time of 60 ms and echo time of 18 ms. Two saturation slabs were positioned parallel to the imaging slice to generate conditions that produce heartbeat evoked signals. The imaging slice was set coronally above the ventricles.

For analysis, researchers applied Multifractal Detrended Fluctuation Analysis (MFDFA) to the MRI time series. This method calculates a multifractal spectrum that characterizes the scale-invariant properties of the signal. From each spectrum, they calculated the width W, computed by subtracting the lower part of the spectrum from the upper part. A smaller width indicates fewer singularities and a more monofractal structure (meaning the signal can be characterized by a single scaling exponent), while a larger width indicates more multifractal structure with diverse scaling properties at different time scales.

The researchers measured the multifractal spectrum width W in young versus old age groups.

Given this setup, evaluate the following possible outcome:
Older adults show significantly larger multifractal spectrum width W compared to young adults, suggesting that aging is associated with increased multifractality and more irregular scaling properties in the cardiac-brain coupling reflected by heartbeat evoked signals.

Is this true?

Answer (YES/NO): YES